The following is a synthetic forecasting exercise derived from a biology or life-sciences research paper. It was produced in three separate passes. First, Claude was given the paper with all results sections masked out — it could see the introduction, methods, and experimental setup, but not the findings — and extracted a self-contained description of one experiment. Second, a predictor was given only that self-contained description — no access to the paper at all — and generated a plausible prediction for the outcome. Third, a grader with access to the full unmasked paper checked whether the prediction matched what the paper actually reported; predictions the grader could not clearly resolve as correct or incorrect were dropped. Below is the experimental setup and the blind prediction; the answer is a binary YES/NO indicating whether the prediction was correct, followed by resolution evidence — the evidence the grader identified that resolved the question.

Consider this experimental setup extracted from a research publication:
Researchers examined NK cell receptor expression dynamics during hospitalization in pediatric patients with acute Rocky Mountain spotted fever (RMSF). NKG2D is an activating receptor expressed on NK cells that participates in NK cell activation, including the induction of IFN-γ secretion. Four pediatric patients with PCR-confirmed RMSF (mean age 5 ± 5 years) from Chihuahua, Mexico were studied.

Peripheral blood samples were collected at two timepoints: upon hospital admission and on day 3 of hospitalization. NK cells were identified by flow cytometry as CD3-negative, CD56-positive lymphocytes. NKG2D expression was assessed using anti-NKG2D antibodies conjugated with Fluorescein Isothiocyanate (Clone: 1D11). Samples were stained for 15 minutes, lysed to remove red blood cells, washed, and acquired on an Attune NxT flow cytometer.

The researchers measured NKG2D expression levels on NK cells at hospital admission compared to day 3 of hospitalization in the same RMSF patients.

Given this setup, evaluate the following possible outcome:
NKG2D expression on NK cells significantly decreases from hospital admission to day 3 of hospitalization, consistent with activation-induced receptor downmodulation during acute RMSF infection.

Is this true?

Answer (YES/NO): NO